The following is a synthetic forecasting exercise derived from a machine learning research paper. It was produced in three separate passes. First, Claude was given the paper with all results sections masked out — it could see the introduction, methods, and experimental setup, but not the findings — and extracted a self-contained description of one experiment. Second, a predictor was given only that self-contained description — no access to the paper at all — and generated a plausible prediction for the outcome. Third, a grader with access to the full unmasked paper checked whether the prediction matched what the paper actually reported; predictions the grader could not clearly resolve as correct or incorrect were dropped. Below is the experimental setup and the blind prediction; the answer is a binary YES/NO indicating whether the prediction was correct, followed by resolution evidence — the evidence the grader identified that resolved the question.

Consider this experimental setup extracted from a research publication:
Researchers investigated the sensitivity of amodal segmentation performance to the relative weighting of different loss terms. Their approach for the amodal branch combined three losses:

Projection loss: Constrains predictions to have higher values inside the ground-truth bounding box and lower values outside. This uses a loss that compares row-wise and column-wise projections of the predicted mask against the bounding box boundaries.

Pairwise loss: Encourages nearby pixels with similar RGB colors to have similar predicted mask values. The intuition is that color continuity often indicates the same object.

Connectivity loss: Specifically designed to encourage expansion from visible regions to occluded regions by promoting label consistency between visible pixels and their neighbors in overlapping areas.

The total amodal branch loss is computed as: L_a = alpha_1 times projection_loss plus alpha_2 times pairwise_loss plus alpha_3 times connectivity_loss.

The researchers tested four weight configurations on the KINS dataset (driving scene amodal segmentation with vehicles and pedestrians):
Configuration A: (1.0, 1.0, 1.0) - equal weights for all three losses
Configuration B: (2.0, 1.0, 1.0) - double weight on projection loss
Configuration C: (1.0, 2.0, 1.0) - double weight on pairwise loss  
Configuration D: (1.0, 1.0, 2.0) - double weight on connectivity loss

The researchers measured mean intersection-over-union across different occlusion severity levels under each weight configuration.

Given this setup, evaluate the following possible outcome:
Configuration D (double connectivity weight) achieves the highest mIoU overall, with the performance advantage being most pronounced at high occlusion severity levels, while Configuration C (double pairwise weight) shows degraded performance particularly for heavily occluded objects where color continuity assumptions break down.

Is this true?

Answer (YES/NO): NO